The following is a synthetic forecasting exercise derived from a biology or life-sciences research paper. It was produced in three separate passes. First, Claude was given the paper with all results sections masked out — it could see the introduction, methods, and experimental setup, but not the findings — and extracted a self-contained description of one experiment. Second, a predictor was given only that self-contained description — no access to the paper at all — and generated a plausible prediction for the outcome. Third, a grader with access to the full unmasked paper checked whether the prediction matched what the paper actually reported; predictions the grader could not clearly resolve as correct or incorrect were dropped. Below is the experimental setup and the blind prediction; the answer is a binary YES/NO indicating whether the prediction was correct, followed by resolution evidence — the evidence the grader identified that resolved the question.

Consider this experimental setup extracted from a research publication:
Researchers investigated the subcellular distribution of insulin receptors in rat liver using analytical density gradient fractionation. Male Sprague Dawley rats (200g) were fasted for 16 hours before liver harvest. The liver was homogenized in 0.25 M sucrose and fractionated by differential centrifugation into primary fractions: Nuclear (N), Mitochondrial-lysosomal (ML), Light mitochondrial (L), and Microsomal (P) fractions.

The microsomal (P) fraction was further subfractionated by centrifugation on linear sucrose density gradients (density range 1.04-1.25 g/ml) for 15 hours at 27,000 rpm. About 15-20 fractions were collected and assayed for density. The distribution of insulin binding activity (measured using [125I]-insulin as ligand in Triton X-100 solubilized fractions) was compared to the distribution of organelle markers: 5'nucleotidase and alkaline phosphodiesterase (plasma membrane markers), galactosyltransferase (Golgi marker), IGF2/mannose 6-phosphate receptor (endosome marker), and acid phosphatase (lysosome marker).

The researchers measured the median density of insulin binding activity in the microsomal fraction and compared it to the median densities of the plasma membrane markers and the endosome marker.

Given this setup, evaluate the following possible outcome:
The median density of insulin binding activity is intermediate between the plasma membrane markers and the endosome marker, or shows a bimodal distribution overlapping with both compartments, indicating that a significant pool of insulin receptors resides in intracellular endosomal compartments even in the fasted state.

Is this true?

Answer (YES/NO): NO